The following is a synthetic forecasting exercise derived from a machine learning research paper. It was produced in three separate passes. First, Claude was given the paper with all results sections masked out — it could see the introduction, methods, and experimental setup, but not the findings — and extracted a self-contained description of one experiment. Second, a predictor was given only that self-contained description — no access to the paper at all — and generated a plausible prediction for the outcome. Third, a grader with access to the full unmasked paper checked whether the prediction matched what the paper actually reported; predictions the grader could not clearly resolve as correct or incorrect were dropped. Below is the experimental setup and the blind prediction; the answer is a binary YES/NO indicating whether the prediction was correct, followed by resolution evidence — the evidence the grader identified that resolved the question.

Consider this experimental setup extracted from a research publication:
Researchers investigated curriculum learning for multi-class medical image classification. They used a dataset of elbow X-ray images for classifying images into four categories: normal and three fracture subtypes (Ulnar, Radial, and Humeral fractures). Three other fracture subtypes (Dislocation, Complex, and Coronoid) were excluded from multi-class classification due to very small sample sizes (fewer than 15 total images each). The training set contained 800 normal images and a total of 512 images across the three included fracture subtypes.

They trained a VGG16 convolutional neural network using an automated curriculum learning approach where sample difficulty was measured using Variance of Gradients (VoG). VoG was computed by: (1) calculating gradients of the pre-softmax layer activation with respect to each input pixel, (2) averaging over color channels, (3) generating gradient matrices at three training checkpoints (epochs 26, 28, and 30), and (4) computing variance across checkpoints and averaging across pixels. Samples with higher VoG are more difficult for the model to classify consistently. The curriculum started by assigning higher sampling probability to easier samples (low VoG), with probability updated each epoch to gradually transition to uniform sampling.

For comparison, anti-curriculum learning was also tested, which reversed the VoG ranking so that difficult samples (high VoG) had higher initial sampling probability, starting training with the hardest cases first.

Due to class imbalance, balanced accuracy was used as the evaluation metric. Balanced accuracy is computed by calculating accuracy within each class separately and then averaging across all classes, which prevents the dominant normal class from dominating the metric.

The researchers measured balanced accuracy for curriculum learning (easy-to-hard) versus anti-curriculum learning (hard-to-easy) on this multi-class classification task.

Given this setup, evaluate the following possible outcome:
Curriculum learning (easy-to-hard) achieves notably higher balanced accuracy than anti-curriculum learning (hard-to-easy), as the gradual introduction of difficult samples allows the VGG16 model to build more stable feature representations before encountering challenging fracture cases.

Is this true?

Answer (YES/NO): YES